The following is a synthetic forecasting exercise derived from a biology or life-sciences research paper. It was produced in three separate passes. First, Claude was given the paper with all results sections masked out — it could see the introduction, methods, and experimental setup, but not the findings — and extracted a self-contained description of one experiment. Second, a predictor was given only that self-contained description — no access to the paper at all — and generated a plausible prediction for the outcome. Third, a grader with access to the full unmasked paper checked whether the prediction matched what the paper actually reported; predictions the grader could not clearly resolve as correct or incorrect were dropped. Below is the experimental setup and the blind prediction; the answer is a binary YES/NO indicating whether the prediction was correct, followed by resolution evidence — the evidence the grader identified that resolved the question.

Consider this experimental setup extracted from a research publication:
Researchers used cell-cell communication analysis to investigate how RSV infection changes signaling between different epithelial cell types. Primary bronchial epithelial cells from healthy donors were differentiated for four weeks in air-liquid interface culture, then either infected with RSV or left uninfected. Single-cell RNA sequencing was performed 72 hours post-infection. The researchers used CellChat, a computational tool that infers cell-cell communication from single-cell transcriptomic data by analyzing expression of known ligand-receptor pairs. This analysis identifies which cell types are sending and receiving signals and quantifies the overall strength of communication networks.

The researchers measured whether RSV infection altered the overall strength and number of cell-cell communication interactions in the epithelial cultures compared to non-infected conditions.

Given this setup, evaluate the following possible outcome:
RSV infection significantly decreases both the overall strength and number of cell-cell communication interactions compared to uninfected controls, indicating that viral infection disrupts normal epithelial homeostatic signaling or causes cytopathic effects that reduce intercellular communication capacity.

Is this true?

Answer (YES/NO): NO